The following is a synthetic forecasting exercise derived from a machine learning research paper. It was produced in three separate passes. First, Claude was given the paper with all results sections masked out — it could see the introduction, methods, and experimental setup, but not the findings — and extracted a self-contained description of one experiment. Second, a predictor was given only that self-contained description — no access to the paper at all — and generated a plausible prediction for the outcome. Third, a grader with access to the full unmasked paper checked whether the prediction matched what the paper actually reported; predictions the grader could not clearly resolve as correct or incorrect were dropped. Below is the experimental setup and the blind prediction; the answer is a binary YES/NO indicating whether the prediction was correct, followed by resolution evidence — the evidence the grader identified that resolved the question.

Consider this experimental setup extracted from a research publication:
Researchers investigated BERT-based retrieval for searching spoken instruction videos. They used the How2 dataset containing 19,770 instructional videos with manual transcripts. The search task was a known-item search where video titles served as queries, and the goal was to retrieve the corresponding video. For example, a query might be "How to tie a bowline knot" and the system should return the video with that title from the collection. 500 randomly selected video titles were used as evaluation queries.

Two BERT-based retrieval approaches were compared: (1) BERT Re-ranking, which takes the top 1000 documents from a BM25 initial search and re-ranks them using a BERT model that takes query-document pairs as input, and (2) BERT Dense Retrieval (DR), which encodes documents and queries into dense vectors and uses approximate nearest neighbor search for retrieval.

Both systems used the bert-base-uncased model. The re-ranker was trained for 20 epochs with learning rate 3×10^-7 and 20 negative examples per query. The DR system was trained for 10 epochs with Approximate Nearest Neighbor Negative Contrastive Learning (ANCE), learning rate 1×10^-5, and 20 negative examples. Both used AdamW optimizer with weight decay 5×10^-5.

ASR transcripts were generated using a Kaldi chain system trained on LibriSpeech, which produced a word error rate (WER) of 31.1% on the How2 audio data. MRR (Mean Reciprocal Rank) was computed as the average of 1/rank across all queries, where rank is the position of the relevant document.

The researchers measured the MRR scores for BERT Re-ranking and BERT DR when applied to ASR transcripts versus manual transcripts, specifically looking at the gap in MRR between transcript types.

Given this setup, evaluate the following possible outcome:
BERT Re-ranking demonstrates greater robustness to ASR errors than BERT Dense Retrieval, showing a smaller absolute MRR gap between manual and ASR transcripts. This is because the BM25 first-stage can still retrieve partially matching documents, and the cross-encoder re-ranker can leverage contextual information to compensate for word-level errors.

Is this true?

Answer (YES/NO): YES